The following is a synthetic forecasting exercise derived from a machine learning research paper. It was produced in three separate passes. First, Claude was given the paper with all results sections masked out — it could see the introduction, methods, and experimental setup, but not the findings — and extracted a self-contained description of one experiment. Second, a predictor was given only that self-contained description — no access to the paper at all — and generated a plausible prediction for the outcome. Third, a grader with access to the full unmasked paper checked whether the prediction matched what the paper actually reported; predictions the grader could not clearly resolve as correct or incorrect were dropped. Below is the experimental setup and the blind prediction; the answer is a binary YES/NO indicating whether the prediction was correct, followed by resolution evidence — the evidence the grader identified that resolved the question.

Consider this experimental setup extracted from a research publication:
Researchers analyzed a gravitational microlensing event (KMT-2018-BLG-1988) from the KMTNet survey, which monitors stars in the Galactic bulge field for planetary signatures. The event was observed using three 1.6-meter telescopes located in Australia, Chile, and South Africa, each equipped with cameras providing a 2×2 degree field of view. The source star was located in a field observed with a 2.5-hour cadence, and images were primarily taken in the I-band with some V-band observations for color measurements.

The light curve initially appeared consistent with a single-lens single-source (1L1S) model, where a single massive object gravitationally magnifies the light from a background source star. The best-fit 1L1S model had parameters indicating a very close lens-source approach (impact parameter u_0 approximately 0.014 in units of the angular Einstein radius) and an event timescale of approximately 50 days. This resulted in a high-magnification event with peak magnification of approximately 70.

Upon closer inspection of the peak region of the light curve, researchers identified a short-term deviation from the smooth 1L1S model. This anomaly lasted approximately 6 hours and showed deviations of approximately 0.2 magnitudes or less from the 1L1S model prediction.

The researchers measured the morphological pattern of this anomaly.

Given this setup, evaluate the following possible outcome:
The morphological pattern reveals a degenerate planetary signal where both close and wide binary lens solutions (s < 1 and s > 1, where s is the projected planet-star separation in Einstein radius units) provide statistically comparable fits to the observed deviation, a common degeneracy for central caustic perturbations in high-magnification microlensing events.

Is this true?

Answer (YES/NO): YES